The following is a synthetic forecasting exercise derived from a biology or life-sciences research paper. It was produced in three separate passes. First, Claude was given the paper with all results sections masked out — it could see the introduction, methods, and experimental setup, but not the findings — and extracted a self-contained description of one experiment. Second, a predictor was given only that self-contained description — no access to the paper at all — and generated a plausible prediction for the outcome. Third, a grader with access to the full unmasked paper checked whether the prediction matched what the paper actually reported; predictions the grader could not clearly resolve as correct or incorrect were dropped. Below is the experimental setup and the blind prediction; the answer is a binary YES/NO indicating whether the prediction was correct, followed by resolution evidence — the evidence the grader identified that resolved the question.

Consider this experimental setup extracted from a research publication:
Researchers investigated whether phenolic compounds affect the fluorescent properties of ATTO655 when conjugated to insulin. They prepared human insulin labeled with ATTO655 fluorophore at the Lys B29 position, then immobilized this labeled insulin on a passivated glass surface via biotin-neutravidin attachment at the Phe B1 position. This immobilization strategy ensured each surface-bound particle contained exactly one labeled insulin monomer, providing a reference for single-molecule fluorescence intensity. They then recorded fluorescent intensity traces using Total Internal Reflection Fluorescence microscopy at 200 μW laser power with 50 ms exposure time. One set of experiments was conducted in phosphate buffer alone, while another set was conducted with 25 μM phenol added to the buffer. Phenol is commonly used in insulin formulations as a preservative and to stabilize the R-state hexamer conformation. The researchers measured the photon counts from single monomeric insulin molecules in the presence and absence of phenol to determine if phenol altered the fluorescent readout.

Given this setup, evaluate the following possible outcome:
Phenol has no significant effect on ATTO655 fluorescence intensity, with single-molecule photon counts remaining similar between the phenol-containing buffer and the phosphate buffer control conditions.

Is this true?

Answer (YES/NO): YES